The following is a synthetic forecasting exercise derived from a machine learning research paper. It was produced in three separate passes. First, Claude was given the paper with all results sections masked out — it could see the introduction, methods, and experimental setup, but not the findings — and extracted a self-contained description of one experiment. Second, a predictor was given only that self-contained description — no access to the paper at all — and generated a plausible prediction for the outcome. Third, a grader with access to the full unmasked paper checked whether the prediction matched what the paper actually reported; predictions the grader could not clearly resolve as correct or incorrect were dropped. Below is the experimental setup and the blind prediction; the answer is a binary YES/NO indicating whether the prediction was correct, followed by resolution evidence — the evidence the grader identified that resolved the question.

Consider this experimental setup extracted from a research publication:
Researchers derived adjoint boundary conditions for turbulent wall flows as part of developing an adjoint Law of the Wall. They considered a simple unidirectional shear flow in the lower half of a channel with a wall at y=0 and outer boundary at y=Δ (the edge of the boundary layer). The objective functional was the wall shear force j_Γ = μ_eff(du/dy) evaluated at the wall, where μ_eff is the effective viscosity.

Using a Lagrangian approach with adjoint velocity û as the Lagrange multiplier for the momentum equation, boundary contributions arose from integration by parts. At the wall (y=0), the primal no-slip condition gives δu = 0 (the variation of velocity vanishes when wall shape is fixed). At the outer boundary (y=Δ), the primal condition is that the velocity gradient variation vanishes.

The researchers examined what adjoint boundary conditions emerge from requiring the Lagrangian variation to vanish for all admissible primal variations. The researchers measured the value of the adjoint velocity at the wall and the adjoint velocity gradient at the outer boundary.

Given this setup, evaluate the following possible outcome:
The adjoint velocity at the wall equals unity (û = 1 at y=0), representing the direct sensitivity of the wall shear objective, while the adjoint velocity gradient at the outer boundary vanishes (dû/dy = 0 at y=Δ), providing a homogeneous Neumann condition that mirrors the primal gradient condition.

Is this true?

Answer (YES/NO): NO